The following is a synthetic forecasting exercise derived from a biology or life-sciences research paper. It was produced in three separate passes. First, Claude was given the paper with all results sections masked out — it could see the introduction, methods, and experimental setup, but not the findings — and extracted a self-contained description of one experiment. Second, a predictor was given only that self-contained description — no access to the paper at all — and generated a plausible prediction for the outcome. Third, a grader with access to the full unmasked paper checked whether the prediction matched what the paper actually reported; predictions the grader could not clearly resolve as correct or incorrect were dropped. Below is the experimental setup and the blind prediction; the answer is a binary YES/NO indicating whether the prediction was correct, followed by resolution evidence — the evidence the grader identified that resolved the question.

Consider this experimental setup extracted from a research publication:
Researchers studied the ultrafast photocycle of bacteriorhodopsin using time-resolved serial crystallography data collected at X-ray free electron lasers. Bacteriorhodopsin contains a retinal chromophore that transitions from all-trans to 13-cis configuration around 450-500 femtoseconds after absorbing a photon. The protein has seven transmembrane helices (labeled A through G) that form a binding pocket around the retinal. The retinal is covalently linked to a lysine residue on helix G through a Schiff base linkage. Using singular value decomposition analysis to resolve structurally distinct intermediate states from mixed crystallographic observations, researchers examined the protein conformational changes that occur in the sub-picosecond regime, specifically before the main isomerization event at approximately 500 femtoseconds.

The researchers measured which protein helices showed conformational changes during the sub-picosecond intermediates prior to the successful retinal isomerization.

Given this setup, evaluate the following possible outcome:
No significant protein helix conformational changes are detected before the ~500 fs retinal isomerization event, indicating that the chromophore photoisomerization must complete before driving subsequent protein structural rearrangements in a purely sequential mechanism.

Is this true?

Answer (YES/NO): NO